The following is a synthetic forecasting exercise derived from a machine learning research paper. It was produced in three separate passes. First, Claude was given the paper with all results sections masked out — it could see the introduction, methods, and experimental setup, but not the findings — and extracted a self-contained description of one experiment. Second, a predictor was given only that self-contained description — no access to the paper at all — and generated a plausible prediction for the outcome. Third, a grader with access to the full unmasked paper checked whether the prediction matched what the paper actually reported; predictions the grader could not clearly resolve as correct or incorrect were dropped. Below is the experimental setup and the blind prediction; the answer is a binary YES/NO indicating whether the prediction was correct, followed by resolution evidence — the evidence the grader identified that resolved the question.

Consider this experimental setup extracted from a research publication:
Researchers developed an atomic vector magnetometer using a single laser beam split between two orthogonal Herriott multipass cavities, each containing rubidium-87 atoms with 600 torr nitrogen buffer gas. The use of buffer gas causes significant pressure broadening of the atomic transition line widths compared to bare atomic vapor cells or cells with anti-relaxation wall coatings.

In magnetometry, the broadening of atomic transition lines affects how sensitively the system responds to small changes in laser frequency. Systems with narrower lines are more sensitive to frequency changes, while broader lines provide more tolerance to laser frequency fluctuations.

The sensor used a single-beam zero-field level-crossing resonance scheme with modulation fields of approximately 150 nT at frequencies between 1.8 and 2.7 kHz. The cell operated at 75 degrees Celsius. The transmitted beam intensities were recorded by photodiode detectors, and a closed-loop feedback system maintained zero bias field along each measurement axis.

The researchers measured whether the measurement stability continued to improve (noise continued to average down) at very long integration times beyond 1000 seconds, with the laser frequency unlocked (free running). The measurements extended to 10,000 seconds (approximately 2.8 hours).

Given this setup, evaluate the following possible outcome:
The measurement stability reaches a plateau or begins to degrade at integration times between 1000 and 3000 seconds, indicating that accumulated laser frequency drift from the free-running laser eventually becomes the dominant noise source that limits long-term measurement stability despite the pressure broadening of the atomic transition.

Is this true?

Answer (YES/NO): NO